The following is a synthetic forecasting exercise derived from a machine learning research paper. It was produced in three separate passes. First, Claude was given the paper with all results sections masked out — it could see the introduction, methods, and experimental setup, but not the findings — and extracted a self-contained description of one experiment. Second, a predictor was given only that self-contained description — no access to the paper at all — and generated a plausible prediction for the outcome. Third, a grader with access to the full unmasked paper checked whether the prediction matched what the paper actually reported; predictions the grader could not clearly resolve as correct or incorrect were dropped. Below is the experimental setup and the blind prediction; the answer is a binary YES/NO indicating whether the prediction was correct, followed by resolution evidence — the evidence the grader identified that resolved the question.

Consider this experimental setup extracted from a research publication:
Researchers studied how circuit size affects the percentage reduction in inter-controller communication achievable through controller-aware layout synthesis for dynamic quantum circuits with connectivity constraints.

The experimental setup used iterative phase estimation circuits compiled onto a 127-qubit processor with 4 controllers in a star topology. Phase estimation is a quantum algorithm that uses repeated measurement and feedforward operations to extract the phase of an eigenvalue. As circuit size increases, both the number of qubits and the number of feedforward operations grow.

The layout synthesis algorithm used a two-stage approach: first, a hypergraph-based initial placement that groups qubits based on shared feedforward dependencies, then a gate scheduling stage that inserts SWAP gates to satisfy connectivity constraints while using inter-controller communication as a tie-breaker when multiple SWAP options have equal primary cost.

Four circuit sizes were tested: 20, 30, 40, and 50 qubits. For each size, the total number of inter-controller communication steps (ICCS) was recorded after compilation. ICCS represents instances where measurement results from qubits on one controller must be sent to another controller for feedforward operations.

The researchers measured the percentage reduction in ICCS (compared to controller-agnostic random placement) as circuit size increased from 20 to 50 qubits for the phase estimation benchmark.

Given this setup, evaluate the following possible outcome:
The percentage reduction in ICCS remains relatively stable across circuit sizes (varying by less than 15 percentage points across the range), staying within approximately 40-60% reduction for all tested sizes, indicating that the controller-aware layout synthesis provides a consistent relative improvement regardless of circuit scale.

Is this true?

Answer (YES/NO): NO